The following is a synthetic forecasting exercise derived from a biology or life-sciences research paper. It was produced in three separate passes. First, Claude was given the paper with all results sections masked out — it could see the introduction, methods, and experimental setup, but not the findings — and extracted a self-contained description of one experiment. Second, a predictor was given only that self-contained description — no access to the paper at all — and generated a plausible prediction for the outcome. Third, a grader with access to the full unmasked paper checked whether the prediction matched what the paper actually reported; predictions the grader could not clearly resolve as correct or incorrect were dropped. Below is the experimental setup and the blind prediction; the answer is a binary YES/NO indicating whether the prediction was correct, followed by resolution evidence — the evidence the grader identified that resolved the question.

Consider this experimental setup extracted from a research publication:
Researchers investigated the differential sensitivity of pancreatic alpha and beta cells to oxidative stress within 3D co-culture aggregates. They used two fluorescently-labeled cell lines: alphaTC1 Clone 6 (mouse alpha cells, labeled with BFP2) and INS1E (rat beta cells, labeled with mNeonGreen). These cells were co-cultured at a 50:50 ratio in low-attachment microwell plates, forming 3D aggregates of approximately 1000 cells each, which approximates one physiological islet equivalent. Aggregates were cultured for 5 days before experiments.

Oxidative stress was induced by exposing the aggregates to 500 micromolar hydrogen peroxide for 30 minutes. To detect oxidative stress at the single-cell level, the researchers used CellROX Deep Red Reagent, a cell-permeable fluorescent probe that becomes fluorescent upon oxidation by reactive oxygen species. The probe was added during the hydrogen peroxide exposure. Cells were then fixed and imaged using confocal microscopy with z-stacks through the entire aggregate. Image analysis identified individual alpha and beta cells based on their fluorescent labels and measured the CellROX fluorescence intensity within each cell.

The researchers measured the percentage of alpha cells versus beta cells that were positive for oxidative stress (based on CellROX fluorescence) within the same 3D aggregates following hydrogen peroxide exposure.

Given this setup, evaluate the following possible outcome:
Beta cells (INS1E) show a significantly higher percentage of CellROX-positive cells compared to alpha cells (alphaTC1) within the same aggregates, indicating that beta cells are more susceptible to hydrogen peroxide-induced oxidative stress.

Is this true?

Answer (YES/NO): NO